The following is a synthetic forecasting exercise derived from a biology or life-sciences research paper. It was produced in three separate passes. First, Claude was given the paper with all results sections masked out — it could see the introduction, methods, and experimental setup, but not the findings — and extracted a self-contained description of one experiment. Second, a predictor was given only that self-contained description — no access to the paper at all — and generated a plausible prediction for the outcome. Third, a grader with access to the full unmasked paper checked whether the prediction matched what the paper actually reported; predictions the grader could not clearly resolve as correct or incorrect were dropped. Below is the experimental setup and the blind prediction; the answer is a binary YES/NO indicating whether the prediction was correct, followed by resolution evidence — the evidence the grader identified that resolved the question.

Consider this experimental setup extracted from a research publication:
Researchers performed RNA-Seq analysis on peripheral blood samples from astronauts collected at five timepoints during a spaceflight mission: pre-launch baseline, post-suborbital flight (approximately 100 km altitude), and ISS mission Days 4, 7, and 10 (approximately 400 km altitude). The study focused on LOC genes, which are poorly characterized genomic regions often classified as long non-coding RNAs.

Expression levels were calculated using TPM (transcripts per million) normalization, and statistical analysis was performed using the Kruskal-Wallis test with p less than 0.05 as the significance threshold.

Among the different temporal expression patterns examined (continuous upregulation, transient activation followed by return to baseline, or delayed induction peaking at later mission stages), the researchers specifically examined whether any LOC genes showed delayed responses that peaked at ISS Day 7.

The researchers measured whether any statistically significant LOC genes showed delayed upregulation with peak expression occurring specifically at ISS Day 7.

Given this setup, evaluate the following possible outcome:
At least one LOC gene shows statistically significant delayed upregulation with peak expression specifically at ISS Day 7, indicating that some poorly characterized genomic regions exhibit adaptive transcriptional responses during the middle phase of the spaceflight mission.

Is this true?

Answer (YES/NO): YES